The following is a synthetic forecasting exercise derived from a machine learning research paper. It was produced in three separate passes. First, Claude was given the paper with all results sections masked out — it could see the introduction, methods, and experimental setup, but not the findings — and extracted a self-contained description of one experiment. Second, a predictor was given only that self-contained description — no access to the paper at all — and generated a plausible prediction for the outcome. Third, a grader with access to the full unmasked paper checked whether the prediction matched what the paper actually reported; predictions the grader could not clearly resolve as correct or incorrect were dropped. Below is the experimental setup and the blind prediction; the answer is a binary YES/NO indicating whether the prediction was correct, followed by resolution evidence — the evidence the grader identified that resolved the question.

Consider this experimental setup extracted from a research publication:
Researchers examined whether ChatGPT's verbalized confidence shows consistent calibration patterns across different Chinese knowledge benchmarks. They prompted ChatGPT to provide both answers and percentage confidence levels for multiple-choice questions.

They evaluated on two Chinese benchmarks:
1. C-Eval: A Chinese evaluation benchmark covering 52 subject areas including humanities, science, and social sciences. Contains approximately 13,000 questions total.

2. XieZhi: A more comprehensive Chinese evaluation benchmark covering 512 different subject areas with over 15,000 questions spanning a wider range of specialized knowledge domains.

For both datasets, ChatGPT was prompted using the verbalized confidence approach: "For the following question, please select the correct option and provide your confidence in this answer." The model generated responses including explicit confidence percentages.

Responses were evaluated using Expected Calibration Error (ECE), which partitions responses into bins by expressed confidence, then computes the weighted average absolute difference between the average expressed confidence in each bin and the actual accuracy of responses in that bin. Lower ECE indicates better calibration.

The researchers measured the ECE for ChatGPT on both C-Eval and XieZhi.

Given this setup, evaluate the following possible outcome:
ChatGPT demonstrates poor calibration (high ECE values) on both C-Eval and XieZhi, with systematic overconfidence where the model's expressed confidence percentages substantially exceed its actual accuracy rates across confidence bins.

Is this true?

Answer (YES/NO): NO